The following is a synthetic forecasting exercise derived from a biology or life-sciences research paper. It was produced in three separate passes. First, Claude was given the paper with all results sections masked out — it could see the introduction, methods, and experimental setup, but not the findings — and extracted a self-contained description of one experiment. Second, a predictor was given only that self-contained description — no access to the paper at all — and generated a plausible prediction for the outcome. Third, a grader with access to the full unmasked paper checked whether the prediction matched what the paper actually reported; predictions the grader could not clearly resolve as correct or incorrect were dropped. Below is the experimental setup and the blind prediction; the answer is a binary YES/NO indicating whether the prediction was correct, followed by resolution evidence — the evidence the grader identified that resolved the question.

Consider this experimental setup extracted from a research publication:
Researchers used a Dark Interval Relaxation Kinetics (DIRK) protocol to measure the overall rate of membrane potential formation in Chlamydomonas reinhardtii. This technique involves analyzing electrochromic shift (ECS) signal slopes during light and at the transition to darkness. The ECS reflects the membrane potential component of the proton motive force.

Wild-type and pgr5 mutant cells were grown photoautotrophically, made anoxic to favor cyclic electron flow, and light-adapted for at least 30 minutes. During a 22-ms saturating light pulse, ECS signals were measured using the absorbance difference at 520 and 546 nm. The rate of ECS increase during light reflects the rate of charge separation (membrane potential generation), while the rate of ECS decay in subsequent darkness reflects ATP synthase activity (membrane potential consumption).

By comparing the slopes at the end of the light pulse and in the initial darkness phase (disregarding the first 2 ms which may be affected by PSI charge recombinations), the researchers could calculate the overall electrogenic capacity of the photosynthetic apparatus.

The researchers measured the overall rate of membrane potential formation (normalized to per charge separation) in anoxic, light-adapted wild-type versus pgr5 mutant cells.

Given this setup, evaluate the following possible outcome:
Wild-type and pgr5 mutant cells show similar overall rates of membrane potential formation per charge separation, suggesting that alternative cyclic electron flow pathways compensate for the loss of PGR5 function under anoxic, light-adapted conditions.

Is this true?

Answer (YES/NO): NO